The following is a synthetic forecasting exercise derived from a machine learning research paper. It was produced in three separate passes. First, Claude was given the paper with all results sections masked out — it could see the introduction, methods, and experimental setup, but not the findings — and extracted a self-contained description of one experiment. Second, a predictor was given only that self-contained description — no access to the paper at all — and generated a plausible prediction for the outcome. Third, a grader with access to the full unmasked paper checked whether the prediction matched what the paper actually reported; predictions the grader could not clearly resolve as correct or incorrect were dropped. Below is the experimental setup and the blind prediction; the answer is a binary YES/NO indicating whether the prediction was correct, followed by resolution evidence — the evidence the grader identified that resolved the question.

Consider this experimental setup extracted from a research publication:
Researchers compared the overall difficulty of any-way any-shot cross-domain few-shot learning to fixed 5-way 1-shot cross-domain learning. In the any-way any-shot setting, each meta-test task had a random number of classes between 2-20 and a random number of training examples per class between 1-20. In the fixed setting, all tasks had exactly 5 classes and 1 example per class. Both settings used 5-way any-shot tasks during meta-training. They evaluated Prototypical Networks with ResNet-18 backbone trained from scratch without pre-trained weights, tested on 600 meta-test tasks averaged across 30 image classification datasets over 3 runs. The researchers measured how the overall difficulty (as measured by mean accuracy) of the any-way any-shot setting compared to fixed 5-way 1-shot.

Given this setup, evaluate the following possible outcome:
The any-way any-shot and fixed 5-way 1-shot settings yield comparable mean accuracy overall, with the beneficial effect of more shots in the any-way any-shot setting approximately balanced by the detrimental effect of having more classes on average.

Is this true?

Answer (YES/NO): NO